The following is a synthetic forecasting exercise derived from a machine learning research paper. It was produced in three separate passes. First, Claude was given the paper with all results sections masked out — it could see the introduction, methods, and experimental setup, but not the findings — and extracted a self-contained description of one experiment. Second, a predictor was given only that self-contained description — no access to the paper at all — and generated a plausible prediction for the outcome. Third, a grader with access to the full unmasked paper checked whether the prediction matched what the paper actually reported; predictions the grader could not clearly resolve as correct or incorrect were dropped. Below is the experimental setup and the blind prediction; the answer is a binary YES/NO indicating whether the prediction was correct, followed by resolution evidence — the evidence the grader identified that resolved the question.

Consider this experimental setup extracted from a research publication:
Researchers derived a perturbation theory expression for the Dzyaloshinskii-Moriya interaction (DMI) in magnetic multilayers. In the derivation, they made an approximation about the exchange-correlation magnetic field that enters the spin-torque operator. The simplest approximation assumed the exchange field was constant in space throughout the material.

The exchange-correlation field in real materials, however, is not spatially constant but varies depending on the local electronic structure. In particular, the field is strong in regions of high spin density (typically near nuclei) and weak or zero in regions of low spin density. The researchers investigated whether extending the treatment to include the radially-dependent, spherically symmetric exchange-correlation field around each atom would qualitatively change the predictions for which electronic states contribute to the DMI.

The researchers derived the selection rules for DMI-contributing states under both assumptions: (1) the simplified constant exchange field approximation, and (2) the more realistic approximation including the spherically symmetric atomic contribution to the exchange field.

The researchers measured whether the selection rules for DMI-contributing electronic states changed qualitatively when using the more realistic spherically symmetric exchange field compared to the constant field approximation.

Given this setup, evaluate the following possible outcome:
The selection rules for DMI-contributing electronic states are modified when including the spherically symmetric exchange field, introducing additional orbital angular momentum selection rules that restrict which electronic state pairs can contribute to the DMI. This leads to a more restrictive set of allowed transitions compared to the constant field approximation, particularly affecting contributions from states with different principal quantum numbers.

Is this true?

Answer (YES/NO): NO